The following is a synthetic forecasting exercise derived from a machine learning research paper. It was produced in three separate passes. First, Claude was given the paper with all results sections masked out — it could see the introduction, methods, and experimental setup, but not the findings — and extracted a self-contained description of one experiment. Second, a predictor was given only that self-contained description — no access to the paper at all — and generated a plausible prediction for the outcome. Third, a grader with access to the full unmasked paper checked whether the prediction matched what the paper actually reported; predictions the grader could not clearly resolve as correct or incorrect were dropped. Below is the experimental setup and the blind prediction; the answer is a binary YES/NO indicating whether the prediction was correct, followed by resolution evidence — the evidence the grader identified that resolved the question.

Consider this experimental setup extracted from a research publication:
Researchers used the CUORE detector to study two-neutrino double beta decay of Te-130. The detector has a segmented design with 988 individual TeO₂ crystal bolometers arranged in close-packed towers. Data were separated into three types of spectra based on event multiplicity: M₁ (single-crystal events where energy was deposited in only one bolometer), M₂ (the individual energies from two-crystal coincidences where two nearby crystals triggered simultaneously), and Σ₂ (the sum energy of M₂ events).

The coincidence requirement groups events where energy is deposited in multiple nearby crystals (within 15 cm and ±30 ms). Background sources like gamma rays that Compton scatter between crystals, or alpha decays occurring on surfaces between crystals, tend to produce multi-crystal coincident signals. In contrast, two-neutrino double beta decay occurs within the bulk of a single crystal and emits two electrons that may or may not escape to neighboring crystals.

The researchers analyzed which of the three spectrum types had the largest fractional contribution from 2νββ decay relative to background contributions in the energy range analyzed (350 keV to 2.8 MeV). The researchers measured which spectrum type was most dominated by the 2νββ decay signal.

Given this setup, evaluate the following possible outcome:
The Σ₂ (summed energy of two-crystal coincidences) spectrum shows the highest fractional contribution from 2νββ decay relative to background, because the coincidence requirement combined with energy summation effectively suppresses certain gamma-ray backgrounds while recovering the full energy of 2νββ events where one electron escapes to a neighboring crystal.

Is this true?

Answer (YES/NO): NO